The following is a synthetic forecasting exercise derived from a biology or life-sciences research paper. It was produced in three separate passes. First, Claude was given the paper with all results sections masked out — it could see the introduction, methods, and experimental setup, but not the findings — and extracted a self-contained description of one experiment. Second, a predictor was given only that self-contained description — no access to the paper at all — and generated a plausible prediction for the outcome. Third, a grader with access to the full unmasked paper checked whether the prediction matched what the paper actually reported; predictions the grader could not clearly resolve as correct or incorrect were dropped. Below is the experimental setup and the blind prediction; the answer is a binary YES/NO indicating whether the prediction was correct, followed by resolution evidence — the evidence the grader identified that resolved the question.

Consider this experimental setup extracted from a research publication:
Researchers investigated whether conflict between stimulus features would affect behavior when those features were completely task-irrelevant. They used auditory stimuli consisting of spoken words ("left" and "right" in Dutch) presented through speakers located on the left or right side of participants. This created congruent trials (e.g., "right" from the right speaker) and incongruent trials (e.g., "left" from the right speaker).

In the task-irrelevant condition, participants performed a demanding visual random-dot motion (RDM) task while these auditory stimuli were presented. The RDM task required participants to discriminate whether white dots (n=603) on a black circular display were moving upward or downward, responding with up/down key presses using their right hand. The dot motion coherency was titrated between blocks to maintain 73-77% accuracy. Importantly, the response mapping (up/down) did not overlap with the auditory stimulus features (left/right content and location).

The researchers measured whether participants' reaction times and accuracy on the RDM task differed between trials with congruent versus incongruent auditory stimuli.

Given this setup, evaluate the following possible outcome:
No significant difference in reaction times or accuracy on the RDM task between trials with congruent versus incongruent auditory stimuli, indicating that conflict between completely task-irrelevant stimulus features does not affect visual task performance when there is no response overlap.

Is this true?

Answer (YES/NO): YES